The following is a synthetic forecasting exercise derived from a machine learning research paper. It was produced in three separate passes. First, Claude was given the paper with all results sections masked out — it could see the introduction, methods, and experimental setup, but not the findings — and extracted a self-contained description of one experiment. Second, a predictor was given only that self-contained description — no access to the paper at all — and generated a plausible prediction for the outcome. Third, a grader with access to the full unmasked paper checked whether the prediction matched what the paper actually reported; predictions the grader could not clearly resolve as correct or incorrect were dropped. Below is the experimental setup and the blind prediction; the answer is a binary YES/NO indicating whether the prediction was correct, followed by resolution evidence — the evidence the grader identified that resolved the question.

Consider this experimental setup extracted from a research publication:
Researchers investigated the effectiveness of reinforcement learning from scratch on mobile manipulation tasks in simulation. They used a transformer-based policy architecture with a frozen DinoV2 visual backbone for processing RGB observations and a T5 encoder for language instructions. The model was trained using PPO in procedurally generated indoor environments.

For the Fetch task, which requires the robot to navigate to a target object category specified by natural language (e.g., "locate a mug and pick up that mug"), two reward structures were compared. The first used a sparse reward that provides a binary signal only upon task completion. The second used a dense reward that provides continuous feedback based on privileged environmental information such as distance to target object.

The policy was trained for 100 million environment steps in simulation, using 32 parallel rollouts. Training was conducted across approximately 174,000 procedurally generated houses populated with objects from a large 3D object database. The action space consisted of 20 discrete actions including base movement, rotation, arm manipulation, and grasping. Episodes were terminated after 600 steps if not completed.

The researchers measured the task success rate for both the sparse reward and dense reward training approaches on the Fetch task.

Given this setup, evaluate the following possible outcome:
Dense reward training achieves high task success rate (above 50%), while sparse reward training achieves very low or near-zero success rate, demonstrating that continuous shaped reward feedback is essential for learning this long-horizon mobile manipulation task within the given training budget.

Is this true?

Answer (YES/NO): NO